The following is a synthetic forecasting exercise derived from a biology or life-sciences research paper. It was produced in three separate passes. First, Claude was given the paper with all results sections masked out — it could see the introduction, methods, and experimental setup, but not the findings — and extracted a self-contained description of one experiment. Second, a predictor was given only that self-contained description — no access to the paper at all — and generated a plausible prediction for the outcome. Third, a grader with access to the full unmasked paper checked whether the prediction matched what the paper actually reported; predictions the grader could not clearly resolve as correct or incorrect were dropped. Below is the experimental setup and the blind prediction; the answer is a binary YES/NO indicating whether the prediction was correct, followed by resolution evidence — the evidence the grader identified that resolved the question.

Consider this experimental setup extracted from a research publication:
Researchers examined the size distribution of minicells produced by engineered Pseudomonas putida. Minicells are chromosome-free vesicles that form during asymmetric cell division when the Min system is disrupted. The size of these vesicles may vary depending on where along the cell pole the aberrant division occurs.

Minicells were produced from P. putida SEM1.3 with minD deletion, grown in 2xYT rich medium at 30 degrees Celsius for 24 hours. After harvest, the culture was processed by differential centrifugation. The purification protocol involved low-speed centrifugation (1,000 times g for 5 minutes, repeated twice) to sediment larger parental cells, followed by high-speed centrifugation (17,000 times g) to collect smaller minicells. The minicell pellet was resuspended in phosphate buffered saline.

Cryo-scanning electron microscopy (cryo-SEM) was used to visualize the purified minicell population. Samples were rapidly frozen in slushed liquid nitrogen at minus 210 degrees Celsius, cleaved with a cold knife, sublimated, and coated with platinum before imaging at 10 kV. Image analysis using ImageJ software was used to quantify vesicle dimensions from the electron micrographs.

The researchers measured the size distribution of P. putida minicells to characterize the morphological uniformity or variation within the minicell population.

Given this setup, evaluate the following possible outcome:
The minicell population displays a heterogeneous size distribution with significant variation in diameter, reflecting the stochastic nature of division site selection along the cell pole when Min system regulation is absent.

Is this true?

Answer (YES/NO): NO